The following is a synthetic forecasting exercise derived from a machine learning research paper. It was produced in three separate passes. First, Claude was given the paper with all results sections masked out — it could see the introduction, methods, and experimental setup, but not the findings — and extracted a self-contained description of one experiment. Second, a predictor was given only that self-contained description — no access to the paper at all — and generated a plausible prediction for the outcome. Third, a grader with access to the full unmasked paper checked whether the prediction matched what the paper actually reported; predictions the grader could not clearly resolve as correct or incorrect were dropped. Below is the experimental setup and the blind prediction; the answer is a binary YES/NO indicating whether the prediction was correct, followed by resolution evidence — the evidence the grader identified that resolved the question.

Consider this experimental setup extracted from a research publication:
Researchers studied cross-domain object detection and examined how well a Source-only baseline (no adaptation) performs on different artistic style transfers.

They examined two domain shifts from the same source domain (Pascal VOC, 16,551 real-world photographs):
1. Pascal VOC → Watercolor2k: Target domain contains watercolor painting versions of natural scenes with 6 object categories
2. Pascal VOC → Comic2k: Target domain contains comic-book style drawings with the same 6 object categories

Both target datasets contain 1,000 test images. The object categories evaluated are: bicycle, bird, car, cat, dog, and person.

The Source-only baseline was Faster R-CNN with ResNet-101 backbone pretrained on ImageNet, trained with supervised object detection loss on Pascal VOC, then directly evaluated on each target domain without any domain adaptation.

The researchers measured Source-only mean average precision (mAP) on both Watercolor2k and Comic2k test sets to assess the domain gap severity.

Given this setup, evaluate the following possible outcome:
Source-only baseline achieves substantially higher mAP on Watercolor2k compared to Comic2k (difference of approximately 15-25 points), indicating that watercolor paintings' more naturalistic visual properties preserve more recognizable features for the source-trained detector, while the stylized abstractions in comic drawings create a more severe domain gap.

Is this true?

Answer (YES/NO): NO